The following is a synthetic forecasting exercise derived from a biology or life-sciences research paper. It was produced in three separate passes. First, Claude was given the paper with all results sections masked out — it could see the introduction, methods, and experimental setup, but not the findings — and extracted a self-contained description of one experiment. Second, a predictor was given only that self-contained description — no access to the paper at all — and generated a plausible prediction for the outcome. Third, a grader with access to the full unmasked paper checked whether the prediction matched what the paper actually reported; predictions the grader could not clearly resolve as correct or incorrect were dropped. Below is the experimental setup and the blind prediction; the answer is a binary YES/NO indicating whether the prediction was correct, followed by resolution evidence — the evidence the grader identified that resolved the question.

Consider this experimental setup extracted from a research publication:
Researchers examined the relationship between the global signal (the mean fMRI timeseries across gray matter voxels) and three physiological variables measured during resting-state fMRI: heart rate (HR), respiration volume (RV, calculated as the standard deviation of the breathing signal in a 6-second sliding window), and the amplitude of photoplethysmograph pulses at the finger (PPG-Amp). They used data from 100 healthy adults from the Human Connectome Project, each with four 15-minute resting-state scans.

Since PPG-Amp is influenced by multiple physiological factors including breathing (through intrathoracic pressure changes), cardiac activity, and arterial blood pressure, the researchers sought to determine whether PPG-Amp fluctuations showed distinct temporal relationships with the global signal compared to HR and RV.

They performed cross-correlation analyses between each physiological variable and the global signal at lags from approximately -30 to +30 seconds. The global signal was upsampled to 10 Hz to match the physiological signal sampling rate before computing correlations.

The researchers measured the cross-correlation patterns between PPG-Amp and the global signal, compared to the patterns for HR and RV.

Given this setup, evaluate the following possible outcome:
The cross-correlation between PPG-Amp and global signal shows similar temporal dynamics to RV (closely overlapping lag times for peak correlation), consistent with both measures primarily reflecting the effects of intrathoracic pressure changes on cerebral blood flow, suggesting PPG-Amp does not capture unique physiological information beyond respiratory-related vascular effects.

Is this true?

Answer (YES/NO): NO